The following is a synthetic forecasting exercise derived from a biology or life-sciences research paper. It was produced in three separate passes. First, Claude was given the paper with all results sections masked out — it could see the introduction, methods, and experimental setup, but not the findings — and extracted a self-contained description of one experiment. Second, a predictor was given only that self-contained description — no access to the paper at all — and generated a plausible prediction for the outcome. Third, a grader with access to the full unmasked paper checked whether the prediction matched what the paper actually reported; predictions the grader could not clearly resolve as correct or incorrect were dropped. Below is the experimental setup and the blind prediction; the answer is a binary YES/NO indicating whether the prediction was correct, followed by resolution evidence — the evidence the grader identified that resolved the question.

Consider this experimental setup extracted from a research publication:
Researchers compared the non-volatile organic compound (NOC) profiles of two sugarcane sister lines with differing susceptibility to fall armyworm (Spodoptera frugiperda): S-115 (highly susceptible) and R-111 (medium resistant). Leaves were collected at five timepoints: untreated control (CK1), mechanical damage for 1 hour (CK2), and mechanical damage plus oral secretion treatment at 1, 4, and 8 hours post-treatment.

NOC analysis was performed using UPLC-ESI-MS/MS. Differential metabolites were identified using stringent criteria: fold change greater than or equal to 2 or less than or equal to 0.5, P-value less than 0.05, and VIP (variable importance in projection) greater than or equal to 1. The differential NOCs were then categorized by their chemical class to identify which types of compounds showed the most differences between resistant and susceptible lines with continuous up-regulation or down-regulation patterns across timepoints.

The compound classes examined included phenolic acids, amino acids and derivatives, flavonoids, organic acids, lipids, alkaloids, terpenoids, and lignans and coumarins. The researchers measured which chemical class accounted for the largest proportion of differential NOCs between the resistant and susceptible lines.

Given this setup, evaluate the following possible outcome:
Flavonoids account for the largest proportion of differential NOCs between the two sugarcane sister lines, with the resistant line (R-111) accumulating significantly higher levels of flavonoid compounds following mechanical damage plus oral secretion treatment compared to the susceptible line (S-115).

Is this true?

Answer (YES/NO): NO